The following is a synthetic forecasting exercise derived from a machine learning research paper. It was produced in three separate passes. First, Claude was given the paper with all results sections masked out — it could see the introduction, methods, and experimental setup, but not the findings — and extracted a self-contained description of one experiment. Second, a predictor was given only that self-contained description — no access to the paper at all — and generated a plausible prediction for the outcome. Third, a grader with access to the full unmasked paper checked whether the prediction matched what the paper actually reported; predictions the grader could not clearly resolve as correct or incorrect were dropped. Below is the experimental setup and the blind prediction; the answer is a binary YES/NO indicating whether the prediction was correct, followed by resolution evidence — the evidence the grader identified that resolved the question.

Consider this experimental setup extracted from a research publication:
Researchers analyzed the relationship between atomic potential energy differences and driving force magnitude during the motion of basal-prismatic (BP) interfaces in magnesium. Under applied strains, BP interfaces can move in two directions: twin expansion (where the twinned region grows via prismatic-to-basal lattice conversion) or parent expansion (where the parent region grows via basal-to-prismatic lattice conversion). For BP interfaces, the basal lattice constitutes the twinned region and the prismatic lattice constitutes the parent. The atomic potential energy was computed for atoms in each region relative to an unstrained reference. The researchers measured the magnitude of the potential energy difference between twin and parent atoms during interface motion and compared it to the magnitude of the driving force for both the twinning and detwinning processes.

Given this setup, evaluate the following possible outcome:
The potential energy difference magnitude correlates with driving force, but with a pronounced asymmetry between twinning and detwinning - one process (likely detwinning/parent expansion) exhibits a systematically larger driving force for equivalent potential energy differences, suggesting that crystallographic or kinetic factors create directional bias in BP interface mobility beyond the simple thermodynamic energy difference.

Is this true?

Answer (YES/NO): YES